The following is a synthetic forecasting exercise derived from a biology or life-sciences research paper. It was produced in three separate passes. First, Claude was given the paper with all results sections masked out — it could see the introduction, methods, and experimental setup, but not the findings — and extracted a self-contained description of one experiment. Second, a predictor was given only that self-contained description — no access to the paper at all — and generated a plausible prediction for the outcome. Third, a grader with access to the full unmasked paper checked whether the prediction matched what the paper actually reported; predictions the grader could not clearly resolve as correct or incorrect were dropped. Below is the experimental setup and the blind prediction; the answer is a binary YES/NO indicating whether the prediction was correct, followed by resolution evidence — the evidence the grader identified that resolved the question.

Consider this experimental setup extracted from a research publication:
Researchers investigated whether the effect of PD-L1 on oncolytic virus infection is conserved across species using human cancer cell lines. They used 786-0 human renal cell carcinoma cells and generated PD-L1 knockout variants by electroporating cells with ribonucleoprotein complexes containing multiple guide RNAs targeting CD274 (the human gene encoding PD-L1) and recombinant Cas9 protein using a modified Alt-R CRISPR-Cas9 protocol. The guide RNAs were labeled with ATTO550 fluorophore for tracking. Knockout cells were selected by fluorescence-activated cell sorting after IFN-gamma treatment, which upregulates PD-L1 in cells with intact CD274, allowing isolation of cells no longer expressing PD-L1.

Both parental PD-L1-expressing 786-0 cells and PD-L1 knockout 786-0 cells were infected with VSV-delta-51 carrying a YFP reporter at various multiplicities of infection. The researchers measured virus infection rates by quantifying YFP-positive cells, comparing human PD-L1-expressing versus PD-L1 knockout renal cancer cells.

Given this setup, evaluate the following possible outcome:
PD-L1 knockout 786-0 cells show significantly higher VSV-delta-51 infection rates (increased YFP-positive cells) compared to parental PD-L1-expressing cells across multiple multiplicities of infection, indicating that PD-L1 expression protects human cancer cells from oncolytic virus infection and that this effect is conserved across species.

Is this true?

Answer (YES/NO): NO